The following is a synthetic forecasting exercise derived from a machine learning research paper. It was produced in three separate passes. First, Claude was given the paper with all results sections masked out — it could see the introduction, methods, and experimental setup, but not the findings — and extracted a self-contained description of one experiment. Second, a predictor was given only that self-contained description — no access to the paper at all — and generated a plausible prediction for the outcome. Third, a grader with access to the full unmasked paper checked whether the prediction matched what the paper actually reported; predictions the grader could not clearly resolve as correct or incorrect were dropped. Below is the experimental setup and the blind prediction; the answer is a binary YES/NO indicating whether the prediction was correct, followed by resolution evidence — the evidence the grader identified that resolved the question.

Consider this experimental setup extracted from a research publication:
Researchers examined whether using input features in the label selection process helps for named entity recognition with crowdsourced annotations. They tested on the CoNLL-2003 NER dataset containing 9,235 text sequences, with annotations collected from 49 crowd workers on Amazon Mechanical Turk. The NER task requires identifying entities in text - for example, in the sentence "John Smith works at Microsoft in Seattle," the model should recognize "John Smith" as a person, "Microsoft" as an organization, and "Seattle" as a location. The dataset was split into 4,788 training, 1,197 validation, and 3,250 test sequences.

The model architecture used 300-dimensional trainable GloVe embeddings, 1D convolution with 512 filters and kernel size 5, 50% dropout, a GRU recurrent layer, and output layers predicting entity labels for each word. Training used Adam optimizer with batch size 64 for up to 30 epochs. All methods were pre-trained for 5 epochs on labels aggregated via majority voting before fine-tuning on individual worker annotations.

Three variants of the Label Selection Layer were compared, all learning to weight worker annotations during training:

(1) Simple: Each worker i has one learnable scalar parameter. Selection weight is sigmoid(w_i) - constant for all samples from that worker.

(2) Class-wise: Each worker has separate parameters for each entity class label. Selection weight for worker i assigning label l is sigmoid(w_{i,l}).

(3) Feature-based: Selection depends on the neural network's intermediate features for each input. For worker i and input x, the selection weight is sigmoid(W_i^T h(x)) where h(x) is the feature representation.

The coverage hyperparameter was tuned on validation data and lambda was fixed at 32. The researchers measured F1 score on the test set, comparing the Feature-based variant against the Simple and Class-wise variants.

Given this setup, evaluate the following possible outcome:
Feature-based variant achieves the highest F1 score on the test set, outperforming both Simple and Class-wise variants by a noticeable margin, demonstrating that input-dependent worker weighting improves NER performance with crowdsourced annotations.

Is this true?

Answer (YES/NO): NO